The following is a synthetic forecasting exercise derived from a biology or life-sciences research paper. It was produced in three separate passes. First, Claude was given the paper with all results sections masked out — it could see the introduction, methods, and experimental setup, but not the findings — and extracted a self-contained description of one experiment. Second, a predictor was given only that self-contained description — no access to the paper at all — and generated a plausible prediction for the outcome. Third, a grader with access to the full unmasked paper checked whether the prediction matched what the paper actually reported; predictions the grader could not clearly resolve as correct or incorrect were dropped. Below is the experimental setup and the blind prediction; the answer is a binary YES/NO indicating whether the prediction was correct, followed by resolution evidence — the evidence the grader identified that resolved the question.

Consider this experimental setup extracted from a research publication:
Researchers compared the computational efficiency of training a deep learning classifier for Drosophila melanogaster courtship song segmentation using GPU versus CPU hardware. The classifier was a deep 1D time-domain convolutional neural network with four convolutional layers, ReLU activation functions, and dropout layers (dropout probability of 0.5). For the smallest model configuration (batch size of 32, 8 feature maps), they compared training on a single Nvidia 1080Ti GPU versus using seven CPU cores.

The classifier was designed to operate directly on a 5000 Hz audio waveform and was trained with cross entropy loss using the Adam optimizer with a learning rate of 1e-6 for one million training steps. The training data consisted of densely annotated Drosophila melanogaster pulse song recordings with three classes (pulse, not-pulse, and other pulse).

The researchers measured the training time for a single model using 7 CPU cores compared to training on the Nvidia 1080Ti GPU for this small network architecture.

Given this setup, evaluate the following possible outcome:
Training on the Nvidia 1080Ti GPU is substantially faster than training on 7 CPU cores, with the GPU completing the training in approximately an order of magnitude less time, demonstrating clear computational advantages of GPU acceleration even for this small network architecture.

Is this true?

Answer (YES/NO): NO